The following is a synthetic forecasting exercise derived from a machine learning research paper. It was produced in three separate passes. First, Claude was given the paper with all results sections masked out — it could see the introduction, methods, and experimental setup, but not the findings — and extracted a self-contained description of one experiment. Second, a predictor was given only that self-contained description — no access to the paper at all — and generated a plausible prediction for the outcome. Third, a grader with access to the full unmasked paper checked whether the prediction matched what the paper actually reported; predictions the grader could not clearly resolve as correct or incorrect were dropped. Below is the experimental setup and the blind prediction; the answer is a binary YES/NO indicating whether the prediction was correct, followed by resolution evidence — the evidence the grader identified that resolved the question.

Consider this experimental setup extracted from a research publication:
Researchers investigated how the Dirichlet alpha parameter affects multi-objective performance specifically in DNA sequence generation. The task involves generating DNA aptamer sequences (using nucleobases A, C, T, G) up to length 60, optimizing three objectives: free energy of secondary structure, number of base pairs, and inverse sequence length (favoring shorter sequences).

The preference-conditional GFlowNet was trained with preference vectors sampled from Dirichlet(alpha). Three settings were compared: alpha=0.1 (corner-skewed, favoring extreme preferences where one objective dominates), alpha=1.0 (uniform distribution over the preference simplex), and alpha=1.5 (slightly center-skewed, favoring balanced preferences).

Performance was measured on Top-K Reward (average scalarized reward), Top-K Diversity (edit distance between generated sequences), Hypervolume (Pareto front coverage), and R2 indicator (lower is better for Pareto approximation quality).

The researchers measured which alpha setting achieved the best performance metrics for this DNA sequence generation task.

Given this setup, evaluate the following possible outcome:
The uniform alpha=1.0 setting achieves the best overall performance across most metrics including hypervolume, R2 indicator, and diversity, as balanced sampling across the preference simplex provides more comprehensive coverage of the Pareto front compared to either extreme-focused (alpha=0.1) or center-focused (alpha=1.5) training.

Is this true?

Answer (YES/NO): NO